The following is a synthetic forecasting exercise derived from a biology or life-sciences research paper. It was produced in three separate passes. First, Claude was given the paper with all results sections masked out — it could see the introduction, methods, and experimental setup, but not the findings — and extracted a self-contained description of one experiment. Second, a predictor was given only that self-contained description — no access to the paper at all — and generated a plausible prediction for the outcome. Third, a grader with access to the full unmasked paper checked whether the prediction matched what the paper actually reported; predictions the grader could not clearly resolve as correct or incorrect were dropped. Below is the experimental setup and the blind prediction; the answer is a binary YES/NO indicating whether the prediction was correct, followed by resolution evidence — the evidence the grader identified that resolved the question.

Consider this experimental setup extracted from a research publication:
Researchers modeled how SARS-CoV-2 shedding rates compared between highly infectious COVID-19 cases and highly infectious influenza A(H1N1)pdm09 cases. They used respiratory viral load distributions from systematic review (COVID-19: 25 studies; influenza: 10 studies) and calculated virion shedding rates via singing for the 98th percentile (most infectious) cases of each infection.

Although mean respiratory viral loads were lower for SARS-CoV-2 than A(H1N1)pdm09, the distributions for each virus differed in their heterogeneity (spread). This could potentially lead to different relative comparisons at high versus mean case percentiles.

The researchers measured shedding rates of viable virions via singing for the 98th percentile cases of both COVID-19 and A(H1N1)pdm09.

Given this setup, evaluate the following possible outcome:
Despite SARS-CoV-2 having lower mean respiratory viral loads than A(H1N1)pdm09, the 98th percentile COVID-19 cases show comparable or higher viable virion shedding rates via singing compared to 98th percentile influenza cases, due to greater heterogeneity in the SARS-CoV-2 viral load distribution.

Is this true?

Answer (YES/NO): YES